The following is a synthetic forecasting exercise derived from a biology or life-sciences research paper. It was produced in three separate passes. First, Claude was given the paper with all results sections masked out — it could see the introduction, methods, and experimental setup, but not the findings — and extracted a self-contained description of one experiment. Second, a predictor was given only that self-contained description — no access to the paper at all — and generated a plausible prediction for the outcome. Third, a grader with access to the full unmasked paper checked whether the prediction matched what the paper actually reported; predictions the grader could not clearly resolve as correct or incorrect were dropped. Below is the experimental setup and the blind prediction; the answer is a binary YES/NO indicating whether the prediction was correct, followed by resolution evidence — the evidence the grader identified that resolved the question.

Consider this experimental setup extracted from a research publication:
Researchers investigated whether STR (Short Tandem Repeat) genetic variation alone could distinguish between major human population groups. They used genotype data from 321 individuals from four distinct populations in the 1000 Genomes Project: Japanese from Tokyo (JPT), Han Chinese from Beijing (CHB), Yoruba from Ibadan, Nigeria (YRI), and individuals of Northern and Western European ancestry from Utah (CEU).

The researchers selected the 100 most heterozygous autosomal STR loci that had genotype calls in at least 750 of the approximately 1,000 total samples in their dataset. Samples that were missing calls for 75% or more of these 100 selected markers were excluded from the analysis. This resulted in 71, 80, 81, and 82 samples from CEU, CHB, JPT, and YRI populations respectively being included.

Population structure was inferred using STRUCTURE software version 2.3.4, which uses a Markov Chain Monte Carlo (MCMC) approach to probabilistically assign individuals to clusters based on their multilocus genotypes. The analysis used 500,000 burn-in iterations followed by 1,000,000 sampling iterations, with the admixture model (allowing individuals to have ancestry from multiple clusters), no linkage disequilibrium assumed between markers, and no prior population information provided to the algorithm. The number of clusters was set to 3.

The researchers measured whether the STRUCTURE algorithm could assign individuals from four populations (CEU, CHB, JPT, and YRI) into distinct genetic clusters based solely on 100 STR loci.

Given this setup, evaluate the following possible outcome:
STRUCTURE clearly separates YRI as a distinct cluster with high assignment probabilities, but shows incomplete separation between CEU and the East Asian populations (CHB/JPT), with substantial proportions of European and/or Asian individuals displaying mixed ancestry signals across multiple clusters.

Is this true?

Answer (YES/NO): NO